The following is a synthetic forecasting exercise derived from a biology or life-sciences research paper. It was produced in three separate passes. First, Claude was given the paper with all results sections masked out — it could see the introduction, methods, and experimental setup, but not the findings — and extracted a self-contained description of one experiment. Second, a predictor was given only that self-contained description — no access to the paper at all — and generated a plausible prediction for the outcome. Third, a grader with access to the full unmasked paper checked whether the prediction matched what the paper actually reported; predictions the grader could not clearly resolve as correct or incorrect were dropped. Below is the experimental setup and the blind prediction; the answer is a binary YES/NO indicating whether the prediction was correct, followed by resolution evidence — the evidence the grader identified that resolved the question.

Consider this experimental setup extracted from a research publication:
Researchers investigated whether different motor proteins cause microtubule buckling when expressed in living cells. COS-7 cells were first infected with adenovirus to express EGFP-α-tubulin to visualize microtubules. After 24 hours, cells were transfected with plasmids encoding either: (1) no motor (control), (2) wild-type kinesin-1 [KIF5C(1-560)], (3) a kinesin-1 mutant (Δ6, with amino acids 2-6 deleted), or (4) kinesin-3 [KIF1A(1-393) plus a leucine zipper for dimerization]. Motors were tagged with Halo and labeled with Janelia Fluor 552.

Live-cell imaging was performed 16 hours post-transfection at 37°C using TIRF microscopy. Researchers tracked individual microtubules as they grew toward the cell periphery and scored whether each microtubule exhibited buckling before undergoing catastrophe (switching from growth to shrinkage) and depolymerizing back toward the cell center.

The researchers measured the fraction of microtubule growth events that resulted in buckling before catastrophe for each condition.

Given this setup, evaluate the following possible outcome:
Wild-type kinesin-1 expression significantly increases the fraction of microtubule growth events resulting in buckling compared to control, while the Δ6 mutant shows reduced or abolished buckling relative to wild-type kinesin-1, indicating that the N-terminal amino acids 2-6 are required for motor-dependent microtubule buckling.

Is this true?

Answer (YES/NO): NO